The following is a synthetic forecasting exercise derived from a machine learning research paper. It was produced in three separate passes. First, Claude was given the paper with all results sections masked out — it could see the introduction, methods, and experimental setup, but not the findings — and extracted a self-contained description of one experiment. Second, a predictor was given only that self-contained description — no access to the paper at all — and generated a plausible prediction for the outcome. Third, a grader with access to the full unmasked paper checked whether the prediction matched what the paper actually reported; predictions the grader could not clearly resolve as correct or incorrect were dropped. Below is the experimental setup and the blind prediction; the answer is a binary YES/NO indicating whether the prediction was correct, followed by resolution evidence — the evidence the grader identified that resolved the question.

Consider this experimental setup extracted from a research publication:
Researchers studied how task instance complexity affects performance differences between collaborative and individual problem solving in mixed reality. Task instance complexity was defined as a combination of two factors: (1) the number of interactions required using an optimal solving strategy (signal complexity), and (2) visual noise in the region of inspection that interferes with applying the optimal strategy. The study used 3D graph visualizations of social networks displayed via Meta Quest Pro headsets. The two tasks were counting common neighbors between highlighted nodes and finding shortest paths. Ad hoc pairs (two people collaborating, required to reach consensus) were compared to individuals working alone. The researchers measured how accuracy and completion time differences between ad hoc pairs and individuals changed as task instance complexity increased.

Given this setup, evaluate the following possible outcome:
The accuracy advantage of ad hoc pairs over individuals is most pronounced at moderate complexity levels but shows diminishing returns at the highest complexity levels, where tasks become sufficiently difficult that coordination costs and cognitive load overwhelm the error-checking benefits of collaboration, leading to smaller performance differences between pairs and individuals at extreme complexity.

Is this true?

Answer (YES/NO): NO